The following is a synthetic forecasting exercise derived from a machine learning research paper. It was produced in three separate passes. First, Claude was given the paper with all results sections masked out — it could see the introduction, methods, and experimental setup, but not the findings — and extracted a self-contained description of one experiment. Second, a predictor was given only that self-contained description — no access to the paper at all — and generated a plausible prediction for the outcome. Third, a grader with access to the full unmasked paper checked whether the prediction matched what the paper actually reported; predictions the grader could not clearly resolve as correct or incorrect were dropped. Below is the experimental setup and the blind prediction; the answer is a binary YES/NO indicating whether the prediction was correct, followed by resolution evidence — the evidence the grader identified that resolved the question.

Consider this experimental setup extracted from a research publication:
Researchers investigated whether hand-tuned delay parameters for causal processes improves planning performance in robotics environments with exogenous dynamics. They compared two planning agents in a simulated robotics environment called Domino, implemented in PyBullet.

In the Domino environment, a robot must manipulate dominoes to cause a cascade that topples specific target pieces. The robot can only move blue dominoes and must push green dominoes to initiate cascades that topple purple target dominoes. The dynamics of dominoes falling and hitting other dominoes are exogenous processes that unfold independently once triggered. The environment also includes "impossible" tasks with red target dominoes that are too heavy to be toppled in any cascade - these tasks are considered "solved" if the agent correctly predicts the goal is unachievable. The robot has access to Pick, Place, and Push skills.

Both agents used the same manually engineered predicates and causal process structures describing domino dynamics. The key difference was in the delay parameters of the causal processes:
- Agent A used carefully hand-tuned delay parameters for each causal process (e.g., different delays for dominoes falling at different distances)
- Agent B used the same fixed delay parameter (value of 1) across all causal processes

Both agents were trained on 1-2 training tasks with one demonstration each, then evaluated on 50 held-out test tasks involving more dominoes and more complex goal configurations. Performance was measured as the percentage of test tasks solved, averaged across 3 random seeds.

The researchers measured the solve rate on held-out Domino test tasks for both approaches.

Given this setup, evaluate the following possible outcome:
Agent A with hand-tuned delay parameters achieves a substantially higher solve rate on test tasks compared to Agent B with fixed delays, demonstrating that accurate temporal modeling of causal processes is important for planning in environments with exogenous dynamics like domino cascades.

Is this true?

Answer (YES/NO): YES